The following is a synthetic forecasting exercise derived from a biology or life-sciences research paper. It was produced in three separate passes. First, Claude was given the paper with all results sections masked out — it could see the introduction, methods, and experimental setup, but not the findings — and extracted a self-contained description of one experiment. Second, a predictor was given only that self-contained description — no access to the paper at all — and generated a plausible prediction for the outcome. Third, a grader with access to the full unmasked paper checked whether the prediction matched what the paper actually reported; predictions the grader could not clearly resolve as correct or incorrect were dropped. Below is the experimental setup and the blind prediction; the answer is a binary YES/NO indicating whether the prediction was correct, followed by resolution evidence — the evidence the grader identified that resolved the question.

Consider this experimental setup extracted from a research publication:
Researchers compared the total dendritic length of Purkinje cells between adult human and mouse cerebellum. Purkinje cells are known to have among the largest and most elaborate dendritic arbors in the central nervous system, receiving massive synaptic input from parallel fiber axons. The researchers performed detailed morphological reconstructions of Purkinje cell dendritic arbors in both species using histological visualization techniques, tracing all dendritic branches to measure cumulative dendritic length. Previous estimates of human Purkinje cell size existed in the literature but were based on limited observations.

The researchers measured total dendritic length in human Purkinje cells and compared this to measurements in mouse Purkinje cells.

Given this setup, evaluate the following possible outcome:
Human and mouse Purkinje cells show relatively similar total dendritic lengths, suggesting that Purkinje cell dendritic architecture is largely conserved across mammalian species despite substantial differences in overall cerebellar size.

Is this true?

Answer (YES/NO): NO